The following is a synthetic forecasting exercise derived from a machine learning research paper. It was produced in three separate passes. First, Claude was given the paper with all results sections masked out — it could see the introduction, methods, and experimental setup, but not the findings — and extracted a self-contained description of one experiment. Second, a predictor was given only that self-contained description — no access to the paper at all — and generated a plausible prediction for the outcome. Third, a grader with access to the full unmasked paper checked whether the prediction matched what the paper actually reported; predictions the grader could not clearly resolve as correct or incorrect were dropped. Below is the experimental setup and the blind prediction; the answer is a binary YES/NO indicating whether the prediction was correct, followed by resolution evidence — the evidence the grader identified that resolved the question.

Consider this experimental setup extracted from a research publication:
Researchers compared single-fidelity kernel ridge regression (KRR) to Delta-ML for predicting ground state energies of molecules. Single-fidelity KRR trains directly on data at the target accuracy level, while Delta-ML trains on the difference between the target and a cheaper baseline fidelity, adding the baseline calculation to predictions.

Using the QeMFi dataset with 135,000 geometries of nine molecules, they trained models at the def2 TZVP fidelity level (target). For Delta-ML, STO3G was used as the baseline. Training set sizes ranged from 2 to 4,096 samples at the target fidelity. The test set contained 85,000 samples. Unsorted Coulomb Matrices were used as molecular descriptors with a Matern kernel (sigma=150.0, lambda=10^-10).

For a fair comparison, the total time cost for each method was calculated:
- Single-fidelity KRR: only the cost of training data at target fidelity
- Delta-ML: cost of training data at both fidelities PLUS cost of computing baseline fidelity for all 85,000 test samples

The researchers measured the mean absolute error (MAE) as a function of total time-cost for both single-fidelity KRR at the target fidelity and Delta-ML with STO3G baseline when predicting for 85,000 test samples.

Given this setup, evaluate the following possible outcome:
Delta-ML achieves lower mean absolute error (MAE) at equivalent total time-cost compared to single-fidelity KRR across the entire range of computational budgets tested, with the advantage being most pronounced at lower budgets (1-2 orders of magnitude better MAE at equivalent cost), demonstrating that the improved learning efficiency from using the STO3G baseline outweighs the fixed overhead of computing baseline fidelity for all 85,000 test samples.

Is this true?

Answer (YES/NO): NO